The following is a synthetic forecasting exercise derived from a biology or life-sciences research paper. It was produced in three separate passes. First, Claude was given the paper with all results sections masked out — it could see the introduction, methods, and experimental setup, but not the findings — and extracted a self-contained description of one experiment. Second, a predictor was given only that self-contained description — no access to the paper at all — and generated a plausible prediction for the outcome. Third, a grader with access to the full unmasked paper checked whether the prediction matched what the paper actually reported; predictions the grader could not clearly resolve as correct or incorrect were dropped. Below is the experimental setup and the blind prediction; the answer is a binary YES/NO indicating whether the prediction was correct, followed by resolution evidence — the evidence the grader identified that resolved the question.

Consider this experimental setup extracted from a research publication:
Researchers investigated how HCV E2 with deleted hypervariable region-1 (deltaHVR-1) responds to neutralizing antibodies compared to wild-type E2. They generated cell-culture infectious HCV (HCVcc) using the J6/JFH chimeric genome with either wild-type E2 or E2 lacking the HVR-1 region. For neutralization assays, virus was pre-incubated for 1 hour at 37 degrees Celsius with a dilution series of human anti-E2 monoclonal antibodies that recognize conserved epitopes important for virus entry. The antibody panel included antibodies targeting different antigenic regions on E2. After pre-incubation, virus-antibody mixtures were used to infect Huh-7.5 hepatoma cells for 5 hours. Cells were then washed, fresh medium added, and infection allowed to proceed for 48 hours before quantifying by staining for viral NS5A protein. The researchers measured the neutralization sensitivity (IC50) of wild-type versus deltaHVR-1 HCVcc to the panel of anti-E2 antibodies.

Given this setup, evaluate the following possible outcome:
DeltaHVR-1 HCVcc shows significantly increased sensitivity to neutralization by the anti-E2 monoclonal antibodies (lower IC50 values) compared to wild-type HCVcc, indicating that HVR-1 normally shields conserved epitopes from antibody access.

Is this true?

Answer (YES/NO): NO